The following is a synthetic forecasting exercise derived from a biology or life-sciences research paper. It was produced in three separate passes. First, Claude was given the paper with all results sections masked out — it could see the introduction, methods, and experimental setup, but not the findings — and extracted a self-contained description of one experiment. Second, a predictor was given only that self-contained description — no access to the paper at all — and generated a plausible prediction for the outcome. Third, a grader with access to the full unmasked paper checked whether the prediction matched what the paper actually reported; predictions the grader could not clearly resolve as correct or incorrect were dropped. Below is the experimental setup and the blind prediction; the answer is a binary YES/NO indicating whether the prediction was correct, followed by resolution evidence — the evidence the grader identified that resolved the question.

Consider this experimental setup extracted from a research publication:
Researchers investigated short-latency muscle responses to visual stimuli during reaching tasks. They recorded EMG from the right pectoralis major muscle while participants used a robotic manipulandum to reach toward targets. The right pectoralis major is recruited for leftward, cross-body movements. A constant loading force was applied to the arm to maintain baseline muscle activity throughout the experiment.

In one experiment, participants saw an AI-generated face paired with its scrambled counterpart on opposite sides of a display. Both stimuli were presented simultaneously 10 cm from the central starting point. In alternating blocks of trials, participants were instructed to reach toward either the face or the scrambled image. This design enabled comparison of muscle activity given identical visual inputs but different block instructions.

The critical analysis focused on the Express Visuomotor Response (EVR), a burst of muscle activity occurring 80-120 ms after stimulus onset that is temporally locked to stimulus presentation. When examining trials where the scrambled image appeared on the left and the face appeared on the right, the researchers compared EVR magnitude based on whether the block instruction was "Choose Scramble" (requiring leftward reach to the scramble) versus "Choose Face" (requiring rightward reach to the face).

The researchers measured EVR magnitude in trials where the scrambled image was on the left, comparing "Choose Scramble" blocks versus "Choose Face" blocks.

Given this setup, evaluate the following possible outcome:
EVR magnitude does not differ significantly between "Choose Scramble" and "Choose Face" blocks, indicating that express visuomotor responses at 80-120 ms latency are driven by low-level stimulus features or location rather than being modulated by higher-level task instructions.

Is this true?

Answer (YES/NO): NO